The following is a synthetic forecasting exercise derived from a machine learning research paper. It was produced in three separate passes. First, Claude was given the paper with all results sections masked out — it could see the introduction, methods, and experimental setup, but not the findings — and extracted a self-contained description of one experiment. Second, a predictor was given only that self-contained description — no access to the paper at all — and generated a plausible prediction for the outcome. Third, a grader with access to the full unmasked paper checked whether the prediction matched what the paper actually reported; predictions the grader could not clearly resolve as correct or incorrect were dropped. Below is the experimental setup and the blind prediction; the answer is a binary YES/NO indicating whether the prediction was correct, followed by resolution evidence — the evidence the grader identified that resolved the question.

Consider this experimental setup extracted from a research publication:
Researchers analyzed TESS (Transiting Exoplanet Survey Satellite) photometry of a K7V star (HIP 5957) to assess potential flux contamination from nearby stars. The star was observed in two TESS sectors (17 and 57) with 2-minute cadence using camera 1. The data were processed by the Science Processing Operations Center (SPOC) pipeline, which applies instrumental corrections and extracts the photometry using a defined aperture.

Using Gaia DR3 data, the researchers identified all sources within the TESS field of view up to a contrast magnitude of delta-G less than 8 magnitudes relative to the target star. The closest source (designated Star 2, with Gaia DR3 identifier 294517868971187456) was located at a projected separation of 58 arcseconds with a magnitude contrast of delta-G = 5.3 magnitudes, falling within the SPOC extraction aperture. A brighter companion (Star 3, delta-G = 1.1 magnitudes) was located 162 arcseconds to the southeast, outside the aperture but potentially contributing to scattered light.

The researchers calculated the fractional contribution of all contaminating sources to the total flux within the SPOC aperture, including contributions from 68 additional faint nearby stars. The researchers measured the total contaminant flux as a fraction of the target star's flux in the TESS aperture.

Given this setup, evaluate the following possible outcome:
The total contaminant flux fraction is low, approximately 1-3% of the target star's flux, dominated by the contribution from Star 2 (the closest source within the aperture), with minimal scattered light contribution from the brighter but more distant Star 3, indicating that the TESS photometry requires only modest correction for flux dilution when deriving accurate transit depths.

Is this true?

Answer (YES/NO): NO